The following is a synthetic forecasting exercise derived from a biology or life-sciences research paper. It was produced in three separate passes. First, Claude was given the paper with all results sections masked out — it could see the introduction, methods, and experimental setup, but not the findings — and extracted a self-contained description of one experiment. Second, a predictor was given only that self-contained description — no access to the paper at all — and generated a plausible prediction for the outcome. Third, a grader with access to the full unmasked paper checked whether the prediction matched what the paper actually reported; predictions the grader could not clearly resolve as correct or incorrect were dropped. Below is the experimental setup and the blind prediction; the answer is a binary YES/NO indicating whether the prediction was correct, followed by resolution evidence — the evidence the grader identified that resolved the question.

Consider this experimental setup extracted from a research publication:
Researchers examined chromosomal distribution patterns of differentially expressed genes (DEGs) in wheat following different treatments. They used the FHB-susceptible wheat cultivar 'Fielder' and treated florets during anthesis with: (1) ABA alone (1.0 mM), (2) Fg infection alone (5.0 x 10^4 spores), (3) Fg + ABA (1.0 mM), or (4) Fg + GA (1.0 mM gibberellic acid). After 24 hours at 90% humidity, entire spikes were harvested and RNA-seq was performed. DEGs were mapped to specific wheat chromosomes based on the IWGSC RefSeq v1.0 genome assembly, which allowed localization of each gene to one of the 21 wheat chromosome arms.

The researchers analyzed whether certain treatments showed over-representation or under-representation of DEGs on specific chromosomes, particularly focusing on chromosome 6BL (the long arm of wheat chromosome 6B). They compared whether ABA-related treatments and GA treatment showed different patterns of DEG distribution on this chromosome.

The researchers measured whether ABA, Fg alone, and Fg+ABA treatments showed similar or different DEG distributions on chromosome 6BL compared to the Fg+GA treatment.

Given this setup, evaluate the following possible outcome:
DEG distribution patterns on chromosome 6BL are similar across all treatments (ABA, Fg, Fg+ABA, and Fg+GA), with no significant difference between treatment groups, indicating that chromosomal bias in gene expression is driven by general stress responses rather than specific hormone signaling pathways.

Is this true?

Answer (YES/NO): NO